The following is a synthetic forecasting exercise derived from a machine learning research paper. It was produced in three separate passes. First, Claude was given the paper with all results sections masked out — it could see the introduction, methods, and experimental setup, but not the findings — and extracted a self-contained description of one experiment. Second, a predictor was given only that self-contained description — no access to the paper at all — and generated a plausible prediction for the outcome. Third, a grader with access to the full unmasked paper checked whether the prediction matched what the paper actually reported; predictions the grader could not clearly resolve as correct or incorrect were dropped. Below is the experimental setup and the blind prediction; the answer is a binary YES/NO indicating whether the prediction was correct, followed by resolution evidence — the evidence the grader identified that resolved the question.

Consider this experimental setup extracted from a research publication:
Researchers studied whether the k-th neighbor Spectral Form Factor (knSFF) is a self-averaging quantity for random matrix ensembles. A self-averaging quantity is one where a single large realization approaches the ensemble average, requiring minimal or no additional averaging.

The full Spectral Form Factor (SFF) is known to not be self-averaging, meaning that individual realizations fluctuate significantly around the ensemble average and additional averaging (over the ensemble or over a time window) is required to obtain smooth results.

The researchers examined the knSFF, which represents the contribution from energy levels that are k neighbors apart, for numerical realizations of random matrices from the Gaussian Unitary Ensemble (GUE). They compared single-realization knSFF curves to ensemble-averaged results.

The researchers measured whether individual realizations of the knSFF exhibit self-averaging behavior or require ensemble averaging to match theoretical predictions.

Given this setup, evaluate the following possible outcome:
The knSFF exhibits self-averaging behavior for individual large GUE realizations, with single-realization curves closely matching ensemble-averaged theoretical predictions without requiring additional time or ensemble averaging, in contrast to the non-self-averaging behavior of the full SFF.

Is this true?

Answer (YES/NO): NO